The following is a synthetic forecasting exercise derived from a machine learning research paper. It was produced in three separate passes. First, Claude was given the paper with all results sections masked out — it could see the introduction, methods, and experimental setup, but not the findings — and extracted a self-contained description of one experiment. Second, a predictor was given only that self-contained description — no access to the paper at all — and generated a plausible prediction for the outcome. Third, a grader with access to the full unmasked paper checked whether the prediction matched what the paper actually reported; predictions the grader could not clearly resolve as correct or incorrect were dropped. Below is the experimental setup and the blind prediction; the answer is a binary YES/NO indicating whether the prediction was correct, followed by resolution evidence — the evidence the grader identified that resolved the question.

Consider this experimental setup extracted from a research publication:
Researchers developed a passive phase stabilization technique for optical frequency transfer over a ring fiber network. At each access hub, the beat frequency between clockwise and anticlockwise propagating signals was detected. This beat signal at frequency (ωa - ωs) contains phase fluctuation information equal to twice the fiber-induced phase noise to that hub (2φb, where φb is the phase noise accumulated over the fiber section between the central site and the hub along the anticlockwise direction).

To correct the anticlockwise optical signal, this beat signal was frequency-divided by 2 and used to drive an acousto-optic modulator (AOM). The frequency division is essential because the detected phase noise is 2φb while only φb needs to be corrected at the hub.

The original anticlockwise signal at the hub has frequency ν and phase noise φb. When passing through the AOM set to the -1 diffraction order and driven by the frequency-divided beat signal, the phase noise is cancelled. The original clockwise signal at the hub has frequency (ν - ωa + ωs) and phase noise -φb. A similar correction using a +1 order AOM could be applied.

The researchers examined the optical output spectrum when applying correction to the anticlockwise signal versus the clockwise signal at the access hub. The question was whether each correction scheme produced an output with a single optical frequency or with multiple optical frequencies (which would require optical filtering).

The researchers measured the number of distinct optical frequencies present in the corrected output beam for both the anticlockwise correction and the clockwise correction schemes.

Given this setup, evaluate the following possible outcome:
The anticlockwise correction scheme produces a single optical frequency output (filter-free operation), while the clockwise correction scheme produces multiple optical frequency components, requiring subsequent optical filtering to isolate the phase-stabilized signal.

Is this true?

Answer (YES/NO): YES